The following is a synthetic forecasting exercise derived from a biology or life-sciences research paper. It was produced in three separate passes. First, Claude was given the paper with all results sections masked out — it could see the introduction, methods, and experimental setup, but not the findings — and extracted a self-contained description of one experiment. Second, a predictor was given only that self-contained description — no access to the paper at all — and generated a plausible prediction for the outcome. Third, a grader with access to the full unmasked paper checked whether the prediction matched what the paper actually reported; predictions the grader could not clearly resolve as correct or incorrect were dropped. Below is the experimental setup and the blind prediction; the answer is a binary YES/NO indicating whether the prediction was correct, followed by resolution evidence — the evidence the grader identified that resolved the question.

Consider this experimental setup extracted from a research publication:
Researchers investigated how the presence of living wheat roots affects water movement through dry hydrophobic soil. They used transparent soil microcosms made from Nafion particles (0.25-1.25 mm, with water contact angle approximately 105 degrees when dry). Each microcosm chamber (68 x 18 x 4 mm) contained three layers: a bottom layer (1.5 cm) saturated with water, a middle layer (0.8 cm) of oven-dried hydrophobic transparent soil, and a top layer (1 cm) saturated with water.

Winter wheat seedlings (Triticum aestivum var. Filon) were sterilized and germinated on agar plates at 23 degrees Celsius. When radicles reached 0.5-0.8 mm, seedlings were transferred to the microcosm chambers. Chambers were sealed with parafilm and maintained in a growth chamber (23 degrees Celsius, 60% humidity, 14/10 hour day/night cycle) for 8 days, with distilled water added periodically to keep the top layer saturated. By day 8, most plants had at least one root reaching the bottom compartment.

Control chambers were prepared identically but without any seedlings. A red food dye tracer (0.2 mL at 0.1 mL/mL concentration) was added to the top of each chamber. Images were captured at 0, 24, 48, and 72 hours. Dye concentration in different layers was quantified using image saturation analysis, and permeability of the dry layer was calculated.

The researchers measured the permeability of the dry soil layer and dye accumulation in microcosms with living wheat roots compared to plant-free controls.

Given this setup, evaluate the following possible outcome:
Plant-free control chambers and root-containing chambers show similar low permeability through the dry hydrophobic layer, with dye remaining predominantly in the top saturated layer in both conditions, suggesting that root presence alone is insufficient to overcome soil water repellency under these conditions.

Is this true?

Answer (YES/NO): NO